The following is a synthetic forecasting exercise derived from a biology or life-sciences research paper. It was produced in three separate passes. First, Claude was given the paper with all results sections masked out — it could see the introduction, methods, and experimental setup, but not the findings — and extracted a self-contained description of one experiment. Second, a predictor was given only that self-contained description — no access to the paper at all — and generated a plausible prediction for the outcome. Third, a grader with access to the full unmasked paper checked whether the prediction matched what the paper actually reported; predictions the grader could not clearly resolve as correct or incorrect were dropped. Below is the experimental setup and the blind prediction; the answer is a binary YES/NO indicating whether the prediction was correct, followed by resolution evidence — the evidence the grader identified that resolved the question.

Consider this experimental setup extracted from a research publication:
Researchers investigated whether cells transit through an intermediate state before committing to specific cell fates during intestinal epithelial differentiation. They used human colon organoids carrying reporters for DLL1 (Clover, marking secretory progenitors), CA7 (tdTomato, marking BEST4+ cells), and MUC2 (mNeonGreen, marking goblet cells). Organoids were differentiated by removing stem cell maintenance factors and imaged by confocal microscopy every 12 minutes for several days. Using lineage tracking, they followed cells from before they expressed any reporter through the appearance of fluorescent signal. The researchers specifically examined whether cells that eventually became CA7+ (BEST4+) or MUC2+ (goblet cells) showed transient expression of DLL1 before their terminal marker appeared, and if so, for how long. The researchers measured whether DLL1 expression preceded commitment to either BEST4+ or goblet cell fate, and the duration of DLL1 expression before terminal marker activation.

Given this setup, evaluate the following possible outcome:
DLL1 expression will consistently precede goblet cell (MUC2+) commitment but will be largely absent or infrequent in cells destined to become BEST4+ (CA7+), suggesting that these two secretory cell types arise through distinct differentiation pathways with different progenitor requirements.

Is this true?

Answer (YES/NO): YES